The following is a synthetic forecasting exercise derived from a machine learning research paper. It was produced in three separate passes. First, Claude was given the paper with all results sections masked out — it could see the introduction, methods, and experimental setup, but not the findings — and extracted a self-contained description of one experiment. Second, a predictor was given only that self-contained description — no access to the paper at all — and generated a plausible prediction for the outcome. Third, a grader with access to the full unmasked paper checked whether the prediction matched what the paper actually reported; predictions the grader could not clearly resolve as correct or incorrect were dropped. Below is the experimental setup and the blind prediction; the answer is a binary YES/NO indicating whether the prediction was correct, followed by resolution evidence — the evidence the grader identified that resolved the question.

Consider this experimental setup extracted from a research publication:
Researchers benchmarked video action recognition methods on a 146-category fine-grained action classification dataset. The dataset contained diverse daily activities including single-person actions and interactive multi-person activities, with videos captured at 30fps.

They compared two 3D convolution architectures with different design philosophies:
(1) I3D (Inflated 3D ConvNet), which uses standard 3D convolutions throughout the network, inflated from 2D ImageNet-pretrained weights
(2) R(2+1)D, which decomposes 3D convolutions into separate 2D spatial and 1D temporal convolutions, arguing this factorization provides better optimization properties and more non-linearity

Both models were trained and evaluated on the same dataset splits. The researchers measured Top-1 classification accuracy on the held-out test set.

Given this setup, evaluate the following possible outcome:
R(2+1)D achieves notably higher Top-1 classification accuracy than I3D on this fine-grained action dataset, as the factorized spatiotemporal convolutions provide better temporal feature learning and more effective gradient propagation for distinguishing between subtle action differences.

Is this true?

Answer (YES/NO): NO